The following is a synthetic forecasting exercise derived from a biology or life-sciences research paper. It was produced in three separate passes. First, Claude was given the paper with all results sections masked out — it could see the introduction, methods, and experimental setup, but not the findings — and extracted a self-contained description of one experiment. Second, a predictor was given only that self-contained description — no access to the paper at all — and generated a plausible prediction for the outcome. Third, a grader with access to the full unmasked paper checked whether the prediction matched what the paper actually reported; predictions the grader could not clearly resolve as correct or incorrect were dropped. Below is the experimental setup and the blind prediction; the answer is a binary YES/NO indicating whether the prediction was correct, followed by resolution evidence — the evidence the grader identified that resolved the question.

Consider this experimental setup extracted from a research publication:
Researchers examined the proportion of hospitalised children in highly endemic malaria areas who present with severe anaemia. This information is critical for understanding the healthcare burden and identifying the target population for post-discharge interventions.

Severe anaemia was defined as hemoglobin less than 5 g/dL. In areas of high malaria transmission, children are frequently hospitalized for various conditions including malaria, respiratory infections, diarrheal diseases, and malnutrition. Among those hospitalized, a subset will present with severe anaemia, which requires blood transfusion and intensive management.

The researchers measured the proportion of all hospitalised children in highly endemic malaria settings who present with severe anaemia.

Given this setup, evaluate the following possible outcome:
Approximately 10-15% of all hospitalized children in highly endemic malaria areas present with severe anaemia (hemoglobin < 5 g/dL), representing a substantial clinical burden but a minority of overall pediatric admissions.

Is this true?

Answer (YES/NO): NO